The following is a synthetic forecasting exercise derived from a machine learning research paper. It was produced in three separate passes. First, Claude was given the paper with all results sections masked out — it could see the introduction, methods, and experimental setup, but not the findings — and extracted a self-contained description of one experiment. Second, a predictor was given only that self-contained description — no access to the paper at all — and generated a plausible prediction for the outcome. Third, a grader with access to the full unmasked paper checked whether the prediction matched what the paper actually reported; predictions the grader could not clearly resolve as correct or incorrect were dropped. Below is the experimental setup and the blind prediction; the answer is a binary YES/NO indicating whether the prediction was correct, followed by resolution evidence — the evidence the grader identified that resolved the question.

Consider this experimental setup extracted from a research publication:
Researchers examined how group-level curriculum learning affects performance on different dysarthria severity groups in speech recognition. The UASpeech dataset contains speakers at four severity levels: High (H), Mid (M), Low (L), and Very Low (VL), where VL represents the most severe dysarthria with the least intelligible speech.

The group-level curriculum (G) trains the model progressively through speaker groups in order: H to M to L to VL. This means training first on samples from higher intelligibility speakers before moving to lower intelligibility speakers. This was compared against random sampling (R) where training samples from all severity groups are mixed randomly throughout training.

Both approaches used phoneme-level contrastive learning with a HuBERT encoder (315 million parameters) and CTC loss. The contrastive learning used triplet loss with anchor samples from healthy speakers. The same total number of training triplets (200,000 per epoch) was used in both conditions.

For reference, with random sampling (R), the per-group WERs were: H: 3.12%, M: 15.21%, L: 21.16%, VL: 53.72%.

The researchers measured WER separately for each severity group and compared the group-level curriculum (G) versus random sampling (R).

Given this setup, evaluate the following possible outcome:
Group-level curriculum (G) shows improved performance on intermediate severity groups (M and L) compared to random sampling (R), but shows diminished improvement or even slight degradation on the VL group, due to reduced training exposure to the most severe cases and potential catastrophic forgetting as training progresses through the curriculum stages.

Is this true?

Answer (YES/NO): NO